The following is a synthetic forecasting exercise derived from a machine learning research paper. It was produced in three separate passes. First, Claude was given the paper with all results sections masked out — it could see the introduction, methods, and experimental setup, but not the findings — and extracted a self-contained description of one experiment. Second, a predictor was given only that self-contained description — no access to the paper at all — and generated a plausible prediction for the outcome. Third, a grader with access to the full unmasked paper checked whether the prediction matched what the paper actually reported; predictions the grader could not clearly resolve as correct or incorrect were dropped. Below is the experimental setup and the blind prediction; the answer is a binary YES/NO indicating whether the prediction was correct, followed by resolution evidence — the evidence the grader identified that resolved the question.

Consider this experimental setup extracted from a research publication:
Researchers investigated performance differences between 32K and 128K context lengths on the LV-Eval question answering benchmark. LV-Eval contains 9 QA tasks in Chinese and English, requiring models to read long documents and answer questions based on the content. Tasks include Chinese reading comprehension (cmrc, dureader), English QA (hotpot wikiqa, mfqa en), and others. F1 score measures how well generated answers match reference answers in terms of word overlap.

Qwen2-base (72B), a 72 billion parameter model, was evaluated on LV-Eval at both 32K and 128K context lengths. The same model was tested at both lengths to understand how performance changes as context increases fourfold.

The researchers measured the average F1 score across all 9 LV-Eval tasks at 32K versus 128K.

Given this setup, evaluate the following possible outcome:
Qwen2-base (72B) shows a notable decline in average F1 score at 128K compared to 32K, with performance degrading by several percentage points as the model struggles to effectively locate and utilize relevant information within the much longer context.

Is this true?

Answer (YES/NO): YES